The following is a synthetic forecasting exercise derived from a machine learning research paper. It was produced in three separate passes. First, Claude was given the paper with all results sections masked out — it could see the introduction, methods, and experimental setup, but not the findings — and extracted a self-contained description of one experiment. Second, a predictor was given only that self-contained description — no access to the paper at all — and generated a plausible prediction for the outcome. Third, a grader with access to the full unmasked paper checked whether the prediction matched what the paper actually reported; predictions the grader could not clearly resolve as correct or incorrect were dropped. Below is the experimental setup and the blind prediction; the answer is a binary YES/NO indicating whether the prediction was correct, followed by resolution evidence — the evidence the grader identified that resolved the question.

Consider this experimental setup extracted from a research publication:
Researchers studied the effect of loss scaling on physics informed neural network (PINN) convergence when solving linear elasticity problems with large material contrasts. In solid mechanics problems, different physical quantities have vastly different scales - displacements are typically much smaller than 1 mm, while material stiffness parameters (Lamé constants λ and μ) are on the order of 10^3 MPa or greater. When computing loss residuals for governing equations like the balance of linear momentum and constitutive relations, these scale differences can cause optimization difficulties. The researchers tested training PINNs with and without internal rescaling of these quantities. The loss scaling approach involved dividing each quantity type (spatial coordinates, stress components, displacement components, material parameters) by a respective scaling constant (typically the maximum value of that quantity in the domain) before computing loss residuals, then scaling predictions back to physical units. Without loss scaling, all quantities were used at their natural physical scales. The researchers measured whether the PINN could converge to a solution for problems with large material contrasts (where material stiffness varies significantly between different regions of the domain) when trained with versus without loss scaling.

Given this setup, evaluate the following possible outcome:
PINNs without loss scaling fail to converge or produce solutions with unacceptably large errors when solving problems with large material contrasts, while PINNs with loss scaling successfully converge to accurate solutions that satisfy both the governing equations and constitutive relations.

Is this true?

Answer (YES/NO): YES